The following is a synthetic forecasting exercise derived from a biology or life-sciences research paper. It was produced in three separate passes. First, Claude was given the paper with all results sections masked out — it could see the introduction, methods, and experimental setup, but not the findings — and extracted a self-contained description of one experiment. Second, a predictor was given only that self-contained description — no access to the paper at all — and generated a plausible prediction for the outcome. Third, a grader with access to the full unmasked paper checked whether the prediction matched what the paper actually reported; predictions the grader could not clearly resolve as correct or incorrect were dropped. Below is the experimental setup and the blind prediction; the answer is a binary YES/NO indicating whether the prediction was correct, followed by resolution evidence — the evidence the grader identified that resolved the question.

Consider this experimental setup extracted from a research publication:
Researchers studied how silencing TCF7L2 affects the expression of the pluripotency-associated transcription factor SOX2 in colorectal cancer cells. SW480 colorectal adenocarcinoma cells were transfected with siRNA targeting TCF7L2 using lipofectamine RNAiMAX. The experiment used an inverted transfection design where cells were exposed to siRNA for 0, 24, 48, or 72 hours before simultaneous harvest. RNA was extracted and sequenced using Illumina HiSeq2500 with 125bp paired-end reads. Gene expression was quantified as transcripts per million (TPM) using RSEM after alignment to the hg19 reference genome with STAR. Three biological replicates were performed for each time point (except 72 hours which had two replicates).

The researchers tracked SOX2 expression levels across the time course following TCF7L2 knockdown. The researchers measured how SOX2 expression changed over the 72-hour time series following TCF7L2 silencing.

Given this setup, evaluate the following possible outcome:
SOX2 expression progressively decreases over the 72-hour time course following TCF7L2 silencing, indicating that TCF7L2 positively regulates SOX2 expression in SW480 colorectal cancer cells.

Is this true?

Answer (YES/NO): NO